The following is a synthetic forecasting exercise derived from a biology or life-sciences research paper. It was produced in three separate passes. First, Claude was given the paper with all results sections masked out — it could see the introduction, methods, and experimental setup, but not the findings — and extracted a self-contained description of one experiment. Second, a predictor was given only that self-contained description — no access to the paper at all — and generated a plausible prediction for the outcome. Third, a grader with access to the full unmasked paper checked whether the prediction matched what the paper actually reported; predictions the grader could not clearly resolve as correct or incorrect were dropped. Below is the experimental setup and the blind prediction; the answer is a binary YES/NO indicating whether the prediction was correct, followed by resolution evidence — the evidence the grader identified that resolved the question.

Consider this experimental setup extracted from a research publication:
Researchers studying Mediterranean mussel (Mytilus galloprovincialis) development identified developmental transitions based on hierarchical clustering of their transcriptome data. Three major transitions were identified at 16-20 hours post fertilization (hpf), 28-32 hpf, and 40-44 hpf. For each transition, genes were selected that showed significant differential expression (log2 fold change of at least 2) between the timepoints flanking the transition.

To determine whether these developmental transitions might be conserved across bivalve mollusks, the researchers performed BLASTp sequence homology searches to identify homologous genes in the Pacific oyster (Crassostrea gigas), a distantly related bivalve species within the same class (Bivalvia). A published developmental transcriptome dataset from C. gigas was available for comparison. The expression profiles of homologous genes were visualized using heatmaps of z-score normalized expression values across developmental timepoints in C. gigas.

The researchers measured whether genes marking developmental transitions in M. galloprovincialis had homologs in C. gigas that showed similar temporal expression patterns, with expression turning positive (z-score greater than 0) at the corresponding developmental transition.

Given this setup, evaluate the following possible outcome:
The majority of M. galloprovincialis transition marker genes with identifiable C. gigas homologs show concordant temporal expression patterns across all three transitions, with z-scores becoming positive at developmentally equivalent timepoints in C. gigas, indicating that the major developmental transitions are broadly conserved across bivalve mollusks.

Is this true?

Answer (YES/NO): NO